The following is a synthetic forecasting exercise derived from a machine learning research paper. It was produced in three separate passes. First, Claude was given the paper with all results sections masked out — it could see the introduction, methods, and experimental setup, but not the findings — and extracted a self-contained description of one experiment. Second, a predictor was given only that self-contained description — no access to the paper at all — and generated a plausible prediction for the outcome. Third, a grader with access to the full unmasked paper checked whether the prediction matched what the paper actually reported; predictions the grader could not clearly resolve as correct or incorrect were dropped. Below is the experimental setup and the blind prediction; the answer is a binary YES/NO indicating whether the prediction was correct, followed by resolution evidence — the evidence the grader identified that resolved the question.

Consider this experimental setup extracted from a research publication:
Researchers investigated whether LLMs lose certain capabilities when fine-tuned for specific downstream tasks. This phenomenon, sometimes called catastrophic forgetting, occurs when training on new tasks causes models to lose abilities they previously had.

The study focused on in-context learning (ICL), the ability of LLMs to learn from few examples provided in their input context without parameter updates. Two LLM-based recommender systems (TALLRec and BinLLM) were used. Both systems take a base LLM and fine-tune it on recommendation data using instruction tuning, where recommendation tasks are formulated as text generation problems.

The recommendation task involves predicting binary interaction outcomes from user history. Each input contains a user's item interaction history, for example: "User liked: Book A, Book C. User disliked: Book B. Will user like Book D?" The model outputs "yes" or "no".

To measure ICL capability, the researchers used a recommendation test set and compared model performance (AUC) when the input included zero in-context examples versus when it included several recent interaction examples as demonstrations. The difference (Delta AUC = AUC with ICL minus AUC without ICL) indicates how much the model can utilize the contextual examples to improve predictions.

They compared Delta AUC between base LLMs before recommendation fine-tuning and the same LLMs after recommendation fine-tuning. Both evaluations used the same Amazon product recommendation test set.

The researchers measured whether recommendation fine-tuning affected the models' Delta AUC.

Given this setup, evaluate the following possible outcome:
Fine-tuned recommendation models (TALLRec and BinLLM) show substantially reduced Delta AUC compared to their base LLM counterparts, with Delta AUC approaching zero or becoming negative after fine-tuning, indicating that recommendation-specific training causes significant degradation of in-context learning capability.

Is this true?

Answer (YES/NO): YES